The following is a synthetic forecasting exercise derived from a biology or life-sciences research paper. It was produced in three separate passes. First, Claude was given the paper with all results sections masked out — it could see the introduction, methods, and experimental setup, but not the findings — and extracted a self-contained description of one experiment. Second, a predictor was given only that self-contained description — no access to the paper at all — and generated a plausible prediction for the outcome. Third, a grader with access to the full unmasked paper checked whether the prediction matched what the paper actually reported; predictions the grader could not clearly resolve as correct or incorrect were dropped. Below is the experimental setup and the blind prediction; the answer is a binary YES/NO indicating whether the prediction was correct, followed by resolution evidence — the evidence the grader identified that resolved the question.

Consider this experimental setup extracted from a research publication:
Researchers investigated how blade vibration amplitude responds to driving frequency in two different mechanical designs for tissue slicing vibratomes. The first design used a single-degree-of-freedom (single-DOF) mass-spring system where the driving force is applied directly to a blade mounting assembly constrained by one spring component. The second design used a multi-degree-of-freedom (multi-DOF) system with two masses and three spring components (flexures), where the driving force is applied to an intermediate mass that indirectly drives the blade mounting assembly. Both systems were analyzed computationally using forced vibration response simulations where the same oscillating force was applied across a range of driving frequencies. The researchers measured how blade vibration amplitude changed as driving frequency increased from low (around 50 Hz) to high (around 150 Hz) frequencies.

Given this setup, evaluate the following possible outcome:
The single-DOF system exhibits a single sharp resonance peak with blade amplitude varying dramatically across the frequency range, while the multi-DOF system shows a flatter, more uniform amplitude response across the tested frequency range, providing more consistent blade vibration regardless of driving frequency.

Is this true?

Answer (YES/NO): NO